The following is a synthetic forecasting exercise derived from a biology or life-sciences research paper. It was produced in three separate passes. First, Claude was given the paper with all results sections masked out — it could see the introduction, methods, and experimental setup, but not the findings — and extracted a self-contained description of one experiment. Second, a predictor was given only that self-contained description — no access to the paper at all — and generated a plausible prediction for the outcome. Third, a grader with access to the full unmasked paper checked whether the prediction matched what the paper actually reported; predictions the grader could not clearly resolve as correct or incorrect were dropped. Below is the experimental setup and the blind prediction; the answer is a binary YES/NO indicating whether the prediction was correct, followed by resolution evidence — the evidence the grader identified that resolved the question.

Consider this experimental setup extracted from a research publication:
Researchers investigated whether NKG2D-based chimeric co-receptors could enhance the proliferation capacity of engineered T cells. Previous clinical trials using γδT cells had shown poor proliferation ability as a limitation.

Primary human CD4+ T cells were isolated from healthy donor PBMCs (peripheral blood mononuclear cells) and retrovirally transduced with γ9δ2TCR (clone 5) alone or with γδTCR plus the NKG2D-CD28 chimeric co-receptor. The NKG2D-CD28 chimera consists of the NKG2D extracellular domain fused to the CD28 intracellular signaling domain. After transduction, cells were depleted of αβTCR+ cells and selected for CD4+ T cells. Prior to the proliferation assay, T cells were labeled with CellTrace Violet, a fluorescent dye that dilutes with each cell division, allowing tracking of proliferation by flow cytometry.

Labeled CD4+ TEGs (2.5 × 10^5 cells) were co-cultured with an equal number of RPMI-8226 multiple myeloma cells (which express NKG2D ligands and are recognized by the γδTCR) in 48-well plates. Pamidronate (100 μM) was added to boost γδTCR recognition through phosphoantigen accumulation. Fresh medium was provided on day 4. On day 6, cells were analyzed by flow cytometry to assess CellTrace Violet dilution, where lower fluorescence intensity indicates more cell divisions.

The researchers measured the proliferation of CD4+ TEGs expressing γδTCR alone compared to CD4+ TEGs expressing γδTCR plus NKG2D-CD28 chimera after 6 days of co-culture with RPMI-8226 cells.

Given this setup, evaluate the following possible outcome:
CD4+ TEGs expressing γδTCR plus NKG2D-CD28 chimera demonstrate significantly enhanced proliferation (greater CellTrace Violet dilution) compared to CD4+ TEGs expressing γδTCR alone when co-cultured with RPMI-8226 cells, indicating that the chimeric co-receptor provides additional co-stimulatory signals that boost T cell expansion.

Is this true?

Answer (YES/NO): YES